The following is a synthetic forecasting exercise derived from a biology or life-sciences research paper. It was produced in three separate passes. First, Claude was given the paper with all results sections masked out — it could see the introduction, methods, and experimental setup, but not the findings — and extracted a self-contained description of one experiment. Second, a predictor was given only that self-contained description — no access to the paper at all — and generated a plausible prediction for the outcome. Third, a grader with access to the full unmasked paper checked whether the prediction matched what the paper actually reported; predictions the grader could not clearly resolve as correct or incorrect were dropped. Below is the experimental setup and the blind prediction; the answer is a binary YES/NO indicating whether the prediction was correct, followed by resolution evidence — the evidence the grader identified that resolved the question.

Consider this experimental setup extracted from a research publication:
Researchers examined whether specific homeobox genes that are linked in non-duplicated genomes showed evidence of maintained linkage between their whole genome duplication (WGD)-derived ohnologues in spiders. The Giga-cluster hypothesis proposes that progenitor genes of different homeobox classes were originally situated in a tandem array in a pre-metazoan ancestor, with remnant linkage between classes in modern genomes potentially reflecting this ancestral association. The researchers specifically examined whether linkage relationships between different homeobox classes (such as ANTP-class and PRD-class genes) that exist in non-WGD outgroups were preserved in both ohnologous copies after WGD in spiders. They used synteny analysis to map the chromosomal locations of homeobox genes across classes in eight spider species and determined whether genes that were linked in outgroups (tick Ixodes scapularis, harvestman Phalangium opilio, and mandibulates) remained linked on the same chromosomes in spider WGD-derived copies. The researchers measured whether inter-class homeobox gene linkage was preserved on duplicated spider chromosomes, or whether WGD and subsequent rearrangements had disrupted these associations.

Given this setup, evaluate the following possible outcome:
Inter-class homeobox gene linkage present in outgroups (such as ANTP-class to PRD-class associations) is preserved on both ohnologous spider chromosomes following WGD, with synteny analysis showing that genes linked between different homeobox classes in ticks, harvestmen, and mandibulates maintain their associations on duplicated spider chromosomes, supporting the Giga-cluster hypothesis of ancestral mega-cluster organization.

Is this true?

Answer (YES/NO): NO